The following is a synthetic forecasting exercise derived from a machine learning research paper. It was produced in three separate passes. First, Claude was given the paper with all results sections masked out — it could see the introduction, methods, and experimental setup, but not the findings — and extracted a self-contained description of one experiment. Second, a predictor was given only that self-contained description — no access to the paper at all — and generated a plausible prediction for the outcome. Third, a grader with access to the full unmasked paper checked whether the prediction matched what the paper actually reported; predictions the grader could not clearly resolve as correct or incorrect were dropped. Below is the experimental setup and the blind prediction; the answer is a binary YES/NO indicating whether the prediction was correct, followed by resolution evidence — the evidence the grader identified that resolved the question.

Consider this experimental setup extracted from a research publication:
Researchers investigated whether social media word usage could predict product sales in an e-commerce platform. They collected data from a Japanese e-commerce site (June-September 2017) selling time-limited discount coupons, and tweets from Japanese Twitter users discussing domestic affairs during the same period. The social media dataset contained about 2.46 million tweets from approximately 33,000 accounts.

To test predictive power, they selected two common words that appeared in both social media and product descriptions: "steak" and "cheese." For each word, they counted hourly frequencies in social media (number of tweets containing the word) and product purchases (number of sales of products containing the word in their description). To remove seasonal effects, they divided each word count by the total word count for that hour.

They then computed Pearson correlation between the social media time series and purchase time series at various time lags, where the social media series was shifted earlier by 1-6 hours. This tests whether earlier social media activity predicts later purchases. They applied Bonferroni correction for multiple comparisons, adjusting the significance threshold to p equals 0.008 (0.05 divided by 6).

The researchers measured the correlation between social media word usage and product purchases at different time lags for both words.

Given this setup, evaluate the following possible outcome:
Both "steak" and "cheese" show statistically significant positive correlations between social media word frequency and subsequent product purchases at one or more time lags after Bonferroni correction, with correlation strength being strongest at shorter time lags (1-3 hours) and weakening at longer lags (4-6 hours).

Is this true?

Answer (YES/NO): NO